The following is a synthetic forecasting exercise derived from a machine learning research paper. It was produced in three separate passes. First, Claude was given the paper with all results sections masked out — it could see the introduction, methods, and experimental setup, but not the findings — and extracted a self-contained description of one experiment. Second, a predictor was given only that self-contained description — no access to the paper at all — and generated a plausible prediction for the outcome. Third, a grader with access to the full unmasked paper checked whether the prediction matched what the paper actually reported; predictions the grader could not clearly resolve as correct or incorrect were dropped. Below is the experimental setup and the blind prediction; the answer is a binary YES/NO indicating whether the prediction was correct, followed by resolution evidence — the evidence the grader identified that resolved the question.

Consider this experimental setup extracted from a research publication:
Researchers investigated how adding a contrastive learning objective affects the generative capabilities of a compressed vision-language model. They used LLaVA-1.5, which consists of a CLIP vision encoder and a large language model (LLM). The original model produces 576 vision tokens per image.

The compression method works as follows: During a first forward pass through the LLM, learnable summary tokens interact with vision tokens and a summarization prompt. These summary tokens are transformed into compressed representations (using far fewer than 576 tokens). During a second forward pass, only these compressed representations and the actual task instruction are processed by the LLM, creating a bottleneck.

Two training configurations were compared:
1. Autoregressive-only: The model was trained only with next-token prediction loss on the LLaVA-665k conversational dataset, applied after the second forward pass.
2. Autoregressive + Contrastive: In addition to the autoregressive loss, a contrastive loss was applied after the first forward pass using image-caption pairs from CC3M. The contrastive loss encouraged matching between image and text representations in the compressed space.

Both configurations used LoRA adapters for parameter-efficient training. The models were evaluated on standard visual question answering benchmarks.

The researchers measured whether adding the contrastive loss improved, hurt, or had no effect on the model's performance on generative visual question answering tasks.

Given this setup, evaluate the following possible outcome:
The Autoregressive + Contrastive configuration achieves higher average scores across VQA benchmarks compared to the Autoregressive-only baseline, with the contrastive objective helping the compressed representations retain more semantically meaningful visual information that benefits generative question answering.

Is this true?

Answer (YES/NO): YES